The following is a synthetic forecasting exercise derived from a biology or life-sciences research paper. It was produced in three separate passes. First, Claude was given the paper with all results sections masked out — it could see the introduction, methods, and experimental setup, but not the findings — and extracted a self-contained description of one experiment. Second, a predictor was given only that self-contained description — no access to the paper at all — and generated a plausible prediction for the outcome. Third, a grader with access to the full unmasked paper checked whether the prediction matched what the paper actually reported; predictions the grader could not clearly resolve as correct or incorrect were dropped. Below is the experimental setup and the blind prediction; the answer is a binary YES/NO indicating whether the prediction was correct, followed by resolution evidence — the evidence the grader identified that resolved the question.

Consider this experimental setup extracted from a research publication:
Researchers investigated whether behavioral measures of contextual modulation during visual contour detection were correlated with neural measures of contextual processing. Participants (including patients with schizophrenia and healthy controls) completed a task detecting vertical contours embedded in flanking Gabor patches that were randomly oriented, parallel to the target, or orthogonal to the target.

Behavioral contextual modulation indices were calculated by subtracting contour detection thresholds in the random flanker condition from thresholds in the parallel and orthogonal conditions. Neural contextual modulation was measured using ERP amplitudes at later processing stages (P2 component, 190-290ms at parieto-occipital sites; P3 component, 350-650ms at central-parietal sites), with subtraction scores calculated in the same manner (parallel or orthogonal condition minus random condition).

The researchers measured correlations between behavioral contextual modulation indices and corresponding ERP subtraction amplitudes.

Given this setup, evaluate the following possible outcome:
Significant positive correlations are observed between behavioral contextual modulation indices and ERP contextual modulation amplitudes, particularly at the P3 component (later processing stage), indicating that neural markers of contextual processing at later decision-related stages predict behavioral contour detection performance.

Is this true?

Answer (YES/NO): NO